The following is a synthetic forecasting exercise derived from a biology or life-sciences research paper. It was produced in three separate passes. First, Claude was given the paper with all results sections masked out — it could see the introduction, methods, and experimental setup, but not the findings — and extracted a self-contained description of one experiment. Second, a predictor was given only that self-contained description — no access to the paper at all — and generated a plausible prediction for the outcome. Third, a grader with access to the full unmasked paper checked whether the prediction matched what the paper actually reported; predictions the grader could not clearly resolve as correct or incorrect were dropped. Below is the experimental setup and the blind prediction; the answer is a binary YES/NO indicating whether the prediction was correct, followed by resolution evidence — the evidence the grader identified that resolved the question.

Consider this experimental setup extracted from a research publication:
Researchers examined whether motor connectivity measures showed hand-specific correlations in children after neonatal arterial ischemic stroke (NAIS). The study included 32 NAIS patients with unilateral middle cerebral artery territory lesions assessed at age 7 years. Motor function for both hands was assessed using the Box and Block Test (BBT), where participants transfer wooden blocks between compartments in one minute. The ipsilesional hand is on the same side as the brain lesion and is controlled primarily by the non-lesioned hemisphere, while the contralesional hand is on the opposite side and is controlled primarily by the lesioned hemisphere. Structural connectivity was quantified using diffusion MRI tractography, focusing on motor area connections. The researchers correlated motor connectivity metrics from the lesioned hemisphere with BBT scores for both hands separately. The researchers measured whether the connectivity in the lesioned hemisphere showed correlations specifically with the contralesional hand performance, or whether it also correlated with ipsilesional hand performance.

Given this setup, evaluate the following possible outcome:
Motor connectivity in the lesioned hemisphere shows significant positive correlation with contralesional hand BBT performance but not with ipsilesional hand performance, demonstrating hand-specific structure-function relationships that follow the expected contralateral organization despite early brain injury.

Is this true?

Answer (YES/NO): YES